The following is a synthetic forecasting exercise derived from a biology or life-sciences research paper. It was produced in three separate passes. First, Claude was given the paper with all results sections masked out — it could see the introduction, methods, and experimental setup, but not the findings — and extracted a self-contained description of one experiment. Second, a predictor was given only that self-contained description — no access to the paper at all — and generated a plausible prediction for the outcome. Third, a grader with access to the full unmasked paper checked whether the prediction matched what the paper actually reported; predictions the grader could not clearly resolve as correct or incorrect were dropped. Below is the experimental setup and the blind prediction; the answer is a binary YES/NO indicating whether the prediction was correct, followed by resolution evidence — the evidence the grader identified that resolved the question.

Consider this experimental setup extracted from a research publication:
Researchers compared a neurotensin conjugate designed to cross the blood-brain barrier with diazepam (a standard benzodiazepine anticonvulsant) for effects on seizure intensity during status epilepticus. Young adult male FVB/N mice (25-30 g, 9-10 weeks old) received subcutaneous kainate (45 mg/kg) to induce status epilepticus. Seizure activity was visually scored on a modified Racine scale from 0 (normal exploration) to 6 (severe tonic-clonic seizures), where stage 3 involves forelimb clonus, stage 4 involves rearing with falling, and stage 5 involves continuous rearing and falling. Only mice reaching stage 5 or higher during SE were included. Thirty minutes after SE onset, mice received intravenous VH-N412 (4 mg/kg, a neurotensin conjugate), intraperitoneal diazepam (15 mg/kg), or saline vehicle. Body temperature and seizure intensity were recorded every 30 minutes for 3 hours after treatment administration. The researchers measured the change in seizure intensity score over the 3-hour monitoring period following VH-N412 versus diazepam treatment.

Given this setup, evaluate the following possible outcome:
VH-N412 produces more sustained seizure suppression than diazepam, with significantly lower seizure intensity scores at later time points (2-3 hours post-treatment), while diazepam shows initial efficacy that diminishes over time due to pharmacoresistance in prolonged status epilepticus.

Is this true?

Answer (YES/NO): NO